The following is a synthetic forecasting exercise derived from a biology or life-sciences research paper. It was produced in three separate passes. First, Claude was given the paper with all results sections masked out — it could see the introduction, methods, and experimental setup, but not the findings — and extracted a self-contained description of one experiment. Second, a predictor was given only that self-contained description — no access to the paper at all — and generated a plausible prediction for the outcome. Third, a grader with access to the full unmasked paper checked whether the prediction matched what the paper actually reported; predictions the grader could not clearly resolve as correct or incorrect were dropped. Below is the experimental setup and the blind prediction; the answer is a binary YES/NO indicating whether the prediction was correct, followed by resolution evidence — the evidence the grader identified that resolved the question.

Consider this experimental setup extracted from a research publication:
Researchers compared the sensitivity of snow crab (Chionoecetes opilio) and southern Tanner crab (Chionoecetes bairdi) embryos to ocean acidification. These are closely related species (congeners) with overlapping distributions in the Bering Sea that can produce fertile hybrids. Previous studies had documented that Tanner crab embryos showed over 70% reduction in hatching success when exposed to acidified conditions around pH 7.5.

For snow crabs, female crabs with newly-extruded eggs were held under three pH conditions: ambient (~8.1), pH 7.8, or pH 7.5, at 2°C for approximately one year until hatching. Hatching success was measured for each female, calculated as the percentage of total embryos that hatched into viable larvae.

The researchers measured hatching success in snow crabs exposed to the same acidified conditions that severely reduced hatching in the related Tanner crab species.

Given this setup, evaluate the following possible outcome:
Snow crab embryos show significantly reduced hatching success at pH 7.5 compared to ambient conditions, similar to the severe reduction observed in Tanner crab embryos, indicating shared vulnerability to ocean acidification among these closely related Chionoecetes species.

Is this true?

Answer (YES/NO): NO